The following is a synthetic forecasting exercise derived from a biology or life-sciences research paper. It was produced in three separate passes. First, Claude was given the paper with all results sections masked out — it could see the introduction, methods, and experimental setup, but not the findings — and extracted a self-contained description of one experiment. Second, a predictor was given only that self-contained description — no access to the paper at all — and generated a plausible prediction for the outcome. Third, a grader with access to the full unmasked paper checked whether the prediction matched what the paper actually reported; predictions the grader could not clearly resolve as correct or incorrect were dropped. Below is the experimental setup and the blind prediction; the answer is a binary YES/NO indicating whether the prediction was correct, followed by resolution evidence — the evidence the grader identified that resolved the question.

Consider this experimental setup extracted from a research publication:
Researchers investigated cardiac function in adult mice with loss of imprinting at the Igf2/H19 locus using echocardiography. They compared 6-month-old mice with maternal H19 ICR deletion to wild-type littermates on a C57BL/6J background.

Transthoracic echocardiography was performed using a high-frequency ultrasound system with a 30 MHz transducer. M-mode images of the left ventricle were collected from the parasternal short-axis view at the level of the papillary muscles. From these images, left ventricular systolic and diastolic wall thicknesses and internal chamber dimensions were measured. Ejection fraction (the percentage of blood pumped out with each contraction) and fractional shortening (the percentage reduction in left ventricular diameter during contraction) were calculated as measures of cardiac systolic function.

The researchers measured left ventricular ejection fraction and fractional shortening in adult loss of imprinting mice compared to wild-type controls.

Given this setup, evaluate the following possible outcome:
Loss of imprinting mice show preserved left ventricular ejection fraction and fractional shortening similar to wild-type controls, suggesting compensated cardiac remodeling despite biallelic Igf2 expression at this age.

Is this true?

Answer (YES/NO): NO